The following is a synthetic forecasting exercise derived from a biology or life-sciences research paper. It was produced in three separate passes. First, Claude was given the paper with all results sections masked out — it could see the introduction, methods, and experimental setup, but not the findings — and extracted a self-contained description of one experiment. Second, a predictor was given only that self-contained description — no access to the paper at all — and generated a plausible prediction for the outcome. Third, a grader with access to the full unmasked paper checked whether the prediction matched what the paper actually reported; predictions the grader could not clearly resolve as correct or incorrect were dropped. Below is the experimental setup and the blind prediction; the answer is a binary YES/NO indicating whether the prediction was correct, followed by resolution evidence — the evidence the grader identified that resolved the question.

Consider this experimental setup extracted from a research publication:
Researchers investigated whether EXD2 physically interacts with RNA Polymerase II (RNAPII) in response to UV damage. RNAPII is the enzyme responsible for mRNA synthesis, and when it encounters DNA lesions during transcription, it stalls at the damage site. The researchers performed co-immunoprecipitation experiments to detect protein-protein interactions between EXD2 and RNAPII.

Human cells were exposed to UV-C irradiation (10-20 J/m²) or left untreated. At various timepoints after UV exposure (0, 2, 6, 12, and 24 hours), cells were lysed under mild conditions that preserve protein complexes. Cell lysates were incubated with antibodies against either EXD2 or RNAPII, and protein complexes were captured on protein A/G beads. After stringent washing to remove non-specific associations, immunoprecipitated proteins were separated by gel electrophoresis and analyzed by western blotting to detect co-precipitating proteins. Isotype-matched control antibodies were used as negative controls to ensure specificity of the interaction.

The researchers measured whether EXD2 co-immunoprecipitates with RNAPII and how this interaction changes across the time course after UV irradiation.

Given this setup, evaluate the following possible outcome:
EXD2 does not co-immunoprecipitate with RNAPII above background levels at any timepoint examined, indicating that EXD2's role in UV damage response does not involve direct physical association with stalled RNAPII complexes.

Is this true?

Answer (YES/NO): NO